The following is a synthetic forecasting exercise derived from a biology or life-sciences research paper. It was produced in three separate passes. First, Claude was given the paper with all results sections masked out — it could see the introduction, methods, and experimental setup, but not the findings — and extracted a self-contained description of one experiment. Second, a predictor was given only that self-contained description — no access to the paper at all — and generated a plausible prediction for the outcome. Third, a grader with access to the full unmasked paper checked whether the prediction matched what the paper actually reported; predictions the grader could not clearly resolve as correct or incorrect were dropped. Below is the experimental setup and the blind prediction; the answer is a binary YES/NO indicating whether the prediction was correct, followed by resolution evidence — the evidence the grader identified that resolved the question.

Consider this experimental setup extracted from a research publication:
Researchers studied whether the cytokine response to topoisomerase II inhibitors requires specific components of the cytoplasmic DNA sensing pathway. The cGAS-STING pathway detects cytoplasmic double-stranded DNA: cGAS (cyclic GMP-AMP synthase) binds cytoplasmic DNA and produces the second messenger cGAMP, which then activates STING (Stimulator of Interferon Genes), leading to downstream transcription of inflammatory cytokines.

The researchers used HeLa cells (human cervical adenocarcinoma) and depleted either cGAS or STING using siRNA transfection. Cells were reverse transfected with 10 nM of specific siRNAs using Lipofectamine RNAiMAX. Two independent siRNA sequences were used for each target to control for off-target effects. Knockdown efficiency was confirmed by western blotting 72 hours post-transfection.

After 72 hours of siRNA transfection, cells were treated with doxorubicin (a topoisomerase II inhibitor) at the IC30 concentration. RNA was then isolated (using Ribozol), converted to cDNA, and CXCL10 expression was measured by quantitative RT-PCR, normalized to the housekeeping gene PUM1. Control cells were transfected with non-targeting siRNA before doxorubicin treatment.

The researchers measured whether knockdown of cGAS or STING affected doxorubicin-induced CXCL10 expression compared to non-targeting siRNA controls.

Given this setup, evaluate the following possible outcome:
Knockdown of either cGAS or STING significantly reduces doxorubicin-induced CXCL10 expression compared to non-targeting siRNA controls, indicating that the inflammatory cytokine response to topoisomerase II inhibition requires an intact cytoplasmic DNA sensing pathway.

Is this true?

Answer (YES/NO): YES